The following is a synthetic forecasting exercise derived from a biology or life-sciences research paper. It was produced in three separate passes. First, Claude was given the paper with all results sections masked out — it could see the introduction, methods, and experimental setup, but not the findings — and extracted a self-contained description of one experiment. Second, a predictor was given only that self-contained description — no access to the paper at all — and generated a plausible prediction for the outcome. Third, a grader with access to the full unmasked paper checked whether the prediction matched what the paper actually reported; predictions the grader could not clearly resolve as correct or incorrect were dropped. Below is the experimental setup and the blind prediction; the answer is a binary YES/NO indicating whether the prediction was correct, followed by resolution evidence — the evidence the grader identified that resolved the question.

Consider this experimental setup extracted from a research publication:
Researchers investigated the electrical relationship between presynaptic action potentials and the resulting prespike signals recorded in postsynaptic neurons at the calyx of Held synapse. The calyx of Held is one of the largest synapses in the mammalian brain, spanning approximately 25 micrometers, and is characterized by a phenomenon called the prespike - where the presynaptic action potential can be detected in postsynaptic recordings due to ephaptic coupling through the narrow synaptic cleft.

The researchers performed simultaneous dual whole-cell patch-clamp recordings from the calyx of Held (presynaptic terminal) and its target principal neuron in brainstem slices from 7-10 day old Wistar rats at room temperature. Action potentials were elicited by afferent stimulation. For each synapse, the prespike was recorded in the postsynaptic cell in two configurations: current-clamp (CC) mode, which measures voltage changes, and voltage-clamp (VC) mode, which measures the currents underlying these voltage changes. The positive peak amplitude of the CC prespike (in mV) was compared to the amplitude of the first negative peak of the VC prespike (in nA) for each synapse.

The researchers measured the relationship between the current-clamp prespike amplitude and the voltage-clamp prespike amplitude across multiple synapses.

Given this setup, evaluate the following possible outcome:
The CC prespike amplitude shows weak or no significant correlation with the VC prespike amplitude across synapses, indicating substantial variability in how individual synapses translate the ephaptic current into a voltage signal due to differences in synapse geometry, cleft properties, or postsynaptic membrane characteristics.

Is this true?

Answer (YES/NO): NO